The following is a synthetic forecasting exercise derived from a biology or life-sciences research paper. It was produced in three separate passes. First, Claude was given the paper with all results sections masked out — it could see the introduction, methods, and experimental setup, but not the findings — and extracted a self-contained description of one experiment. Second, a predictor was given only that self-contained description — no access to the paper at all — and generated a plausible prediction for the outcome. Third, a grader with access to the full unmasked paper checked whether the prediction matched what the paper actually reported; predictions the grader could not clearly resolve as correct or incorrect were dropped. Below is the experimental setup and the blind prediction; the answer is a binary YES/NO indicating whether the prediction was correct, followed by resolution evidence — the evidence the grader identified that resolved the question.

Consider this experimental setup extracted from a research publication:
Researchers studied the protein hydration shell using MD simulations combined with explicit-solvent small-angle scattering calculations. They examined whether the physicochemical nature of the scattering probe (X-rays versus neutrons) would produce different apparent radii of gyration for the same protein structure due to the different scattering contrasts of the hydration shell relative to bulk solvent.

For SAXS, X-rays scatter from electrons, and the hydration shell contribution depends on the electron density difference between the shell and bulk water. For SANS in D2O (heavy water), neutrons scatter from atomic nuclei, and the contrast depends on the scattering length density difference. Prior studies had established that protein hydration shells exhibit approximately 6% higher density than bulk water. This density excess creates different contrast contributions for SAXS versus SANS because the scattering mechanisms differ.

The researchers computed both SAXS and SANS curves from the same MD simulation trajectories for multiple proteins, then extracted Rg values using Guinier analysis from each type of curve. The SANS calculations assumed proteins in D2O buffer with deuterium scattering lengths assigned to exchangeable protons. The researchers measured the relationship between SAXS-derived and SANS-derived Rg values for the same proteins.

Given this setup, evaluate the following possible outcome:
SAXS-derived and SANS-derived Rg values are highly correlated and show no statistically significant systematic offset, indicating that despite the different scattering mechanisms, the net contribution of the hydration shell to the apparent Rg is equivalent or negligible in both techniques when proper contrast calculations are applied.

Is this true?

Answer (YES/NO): NO